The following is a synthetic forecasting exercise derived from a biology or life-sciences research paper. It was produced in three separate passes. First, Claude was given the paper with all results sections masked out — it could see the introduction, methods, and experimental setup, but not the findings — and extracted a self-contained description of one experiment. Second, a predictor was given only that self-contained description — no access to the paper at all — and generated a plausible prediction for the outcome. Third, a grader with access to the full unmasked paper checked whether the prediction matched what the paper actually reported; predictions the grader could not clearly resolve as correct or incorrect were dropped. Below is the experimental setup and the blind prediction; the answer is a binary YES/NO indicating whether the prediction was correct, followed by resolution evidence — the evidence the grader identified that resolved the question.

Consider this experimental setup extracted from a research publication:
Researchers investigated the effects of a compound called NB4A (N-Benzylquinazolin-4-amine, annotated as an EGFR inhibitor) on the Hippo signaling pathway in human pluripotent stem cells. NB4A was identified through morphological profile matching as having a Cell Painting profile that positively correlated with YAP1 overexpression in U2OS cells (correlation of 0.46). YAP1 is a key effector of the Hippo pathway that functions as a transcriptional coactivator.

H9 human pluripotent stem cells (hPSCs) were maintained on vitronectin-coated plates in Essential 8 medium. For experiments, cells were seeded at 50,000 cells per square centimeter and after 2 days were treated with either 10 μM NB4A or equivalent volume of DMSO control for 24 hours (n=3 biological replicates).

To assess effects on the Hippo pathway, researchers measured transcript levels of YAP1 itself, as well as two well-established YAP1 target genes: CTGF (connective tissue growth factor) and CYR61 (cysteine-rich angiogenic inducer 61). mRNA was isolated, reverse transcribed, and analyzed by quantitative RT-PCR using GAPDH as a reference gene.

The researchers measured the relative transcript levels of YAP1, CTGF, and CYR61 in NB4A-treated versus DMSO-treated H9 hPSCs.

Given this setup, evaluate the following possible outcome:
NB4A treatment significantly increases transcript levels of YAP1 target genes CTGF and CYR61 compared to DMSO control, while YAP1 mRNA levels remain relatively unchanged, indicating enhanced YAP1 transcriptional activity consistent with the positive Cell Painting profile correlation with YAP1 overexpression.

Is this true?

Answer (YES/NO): YES